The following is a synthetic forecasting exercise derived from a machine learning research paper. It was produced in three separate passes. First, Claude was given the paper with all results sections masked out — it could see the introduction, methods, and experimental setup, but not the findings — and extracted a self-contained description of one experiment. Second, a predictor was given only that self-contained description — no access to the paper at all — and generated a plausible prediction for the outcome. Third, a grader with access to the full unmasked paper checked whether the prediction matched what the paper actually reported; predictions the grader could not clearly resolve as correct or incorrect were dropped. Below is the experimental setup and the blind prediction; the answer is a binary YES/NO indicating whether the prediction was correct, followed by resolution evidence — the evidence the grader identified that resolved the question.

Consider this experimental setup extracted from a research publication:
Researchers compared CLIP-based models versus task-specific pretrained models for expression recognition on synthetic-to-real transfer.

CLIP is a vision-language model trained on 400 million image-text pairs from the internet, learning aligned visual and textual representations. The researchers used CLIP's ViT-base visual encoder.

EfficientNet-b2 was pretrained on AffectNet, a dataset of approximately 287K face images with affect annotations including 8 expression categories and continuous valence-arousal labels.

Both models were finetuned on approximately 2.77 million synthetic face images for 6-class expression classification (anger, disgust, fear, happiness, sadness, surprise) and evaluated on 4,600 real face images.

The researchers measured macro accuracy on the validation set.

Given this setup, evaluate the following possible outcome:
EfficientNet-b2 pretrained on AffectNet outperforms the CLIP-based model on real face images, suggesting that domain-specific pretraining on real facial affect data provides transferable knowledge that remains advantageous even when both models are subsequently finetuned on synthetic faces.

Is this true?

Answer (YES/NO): YES